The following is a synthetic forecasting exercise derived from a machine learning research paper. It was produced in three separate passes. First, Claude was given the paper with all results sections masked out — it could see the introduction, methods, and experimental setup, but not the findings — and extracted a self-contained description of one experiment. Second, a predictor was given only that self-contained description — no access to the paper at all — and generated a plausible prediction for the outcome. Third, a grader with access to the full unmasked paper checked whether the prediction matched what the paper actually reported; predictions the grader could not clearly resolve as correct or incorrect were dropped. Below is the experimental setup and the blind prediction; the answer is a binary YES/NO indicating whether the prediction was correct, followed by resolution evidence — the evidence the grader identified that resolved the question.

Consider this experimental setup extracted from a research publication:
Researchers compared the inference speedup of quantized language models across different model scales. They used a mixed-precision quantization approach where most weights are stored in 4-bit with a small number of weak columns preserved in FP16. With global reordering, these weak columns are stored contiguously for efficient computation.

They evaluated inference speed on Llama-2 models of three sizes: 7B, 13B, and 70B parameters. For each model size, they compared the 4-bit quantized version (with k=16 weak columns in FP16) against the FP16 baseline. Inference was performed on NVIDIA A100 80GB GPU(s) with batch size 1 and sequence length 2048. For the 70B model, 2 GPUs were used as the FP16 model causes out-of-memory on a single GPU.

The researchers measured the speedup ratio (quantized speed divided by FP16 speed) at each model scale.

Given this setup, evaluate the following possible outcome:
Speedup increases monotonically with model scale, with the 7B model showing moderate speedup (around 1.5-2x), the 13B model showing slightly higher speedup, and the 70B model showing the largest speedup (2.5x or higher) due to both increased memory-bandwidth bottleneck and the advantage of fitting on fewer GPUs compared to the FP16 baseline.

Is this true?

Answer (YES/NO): YES